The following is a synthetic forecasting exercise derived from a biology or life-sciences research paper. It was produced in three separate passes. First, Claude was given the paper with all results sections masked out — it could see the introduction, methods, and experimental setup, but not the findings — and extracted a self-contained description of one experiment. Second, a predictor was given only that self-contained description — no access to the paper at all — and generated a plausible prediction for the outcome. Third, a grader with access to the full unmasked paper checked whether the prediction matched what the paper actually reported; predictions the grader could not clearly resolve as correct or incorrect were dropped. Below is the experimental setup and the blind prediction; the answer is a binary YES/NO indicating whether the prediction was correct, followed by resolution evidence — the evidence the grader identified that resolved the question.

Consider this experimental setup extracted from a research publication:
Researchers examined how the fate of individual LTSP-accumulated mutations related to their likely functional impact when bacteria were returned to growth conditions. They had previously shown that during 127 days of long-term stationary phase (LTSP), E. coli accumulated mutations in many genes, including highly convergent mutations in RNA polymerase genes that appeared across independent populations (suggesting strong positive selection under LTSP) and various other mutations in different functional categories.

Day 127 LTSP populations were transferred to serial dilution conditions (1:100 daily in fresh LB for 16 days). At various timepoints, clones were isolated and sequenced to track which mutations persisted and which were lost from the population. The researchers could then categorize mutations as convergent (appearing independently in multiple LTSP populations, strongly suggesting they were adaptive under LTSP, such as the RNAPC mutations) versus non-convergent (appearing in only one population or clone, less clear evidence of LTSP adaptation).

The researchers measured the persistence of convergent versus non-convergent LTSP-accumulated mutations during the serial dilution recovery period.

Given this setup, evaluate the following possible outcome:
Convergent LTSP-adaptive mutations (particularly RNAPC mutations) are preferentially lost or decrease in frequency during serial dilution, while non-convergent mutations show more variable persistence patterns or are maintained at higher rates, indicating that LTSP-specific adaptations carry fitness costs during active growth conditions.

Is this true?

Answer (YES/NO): YES